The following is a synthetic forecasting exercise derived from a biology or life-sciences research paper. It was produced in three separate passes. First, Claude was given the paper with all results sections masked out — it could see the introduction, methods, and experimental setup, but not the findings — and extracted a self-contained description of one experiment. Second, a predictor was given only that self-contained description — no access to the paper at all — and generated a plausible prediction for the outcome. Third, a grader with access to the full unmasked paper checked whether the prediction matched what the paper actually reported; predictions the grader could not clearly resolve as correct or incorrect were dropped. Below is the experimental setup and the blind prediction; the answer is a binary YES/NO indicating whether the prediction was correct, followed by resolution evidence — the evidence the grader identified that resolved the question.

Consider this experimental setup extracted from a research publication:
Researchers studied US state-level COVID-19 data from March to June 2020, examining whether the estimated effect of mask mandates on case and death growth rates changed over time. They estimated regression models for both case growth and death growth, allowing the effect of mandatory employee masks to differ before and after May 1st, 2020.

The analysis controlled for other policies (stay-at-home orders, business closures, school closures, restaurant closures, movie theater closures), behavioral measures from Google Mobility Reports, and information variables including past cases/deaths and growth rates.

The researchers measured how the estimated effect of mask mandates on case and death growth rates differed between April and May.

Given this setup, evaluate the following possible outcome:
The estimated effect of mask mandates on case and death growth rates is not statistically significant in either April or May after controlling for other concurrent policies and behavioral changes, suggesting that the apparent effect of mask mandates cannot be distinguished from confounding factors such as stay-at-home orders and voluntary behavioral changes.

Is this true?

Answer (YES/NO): NO